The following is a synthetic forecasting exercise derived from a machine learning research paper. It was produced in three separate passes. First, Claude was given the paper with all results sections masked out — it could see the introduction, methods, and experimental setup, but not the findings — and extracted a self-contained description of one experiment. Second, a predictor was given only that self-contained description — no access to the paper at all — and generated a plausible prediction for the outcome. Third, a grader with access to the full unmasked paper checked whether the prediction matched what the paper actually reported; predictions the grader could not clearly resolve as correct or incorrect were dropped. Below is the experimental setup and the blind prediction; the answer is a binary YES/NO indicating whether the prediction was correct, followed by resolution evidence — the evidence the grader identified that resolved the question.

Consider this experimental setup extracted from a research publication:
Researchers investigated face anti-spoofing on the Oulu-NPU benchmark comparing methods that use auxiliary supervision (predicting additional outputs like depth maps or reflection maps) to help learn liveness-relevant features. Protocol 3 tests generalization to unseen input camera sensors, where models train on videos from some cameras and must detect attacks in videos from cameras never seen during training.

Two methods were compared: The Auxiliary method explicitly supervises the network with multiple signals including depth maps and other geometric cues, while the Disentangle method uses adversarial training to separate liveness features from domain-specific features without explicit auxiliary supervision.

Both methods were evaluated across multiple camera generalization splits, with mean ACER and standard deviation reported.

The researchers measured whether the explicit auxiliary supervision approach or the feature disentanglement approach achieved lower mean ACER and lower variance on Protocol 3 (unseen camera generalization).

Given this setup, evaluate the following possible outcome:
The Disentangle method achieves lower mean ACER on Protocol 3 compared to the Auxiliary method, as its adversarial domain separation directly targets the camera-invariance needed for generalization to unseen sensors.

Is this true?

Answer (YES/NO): YES